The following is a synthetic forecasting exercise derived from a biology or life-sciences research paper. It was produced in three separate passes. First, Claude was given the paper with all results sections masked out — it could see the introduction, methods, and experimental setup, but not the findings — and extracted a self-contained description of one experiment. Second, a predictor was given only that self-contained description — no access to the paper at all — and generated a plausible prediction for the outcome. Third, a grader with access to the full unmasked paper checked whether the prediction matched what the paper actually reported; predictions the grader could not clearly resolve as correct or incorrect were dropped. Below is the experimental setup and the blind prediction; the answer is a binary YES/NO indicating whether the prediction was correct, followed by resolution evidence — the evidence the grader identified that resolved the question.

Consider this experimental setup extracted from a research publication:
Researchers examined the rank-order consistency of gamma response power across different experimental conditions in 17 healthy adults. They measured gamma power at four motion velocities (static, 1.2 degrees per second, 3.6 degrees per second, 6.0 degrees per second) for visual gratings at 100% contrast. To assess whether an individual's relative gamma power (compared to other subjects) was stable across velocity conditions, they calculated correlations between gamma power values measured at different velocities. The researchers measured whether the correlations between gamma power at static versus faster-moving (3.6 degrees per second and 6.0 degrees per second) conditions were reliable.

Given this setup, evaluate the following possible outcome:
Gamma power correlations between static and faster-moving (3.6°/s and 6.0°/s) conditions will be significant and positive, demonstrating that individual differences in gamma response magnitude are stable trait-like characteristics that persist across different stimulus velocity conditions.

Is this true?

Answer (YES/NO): NO